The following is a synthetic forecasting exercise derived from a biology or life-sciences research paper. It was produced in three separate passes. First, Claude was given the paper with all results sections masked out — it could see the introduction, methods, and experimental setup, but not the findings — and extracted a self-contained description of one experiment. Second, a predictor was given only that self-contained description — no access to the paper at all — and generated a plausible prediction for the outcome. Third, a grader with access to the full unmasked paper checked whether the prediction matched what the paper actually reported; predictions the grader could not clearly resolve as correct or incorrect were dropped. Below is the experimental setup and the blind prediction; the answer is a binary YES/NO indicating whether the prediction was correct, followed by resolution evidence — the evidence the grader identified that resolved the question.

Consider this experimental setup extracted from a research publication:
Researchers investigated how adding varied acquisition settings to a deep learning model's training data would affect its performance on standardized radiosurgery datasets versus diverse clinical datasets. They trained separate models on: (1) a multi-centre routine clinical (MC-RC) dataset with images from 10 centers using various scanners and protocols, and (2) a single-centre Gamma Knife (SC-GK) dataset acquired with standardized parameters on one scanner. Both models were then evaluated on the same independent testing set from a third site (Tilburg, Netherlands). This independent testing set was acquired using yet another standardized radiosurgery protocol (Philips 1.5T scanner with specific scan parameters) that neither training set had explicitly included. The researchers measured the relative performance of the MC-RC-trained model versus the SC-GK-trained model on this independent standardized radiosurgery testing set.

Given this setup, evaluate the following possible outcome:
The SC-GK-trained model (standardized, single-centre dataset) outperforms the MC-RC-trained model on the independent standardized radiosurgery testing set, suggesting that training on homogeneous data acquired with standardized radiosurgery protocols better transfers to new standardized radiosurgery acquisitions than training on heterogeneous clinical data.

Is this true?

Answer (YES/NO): NO